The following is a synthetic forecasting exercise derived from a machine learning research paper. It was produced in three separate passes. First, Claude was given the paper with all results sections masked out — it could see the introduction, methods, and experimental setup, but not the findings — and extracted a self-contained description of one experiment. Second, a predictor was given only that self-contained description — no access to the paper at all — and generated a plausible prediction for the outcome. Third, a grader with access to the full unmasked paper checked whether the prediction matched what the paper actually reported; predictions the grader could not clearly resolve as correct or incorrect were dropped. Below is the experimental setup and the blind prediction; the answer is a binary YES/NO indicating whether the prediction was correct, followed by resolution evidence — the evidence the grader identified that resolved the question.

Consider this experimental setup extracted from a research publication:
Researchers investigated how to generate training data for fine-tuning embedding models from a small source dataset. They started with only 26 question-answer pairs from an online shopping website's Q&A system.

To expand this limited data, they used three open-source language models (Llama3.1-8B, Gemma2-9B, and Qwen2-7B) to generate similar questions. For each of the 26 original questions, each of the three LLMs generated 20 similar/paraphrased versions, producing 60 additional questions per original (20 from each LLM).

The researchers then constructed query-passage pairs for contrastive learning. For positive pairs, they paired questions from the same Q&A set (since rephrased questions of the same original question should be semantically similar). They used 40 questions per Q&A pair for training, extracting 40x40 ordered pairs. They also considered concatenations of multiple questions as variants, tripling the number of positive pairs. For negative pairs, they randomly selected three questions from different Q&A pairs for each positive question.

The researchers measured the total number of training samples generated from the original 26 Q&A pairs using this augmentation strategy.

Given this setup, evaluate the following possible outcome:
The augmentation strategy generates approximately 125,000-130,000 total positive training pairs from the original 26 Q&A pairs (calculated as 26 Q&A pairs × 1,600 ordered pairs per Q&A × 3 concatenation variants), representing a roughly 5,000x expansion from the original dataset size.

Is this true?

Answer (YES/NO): YES